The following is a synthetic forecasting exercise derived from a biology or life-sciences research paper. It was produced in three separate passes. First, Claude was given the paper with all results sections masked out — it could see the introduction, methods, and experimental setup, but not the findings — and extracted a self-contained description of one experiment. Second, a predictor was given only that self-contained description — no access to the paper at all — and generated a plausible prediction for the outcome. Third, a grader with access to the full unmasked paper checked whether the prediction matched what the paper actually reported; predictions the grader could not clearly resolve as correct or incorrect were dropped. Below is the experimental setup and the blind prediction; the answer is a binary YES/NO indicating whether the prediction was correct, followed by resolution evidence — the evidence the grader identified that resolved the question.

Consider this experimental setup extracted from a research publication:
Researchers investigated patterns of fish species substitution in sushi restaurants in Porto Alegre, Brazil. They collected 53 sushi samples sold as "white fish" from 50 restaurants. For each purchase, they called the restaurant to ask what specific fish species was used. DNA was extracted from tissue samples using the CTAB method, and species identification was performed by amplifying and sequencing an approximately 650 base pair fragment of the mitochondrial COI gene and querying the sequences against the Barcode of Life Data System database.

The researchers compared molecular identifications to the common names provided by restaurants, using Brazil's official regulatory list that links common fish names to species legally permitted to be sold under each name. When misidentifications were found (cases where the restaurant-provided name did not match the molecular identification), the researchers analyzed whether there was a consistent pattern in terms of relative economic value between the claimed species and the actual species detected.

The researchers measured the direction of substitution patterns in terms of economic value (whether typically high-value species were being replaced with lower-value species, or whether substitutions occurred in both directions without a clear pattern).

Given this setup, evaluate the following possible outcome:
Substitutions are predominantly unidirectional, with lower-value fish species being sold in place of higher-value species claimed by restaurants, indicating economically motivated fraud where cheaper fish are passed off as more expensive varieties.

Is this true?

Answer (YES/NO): YES